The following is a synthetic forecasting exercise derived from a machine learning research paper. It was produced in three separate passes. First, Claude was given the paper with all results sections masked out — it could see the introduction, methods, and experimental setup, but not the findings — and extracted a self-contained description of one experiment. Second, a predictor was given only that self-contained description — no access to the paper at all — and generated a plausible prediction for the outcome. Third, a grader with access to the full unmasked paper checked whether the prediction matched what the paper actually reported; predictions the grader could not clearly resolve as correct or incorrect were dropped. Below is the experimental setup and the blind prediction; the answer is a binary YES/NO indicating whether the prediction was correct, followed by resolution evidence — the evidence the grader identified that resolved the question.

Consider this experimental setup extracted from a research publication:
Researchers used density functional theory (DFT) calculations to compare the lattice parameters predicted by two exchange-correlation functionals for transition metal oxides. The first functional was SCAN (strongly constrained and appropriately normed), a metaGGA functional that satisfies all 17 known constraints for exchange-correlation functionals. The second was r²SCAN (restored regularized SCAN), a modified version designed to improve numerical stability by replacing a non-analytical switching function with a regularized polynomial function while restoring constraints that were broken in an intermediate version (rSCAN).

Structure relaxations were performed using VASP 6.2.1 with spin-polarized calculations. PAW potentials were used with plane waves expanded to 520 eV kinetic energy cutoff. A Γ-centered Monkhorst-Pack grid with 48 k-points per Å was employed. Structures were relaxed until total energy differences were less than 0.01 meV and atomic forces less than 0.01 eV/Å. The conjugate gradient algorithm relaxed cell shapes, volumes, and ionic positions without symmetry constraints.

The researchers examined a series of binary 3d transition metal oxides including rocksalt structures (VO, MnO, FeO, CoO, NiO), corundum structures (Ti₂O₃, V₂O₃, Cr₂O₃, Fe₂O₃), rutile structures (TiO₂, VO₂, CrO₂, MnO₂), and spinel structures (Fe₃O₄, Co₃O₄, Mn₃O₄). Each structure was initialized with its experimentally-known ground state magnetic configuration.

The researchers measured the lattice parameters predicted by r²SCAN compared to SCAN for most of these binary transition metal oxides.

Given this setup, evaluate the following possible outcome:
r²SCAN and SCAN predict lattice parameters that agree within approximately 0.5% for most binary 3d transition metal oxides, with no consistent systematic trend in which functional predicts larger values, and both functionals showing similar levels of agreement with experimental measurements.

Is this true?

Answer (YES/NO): NO